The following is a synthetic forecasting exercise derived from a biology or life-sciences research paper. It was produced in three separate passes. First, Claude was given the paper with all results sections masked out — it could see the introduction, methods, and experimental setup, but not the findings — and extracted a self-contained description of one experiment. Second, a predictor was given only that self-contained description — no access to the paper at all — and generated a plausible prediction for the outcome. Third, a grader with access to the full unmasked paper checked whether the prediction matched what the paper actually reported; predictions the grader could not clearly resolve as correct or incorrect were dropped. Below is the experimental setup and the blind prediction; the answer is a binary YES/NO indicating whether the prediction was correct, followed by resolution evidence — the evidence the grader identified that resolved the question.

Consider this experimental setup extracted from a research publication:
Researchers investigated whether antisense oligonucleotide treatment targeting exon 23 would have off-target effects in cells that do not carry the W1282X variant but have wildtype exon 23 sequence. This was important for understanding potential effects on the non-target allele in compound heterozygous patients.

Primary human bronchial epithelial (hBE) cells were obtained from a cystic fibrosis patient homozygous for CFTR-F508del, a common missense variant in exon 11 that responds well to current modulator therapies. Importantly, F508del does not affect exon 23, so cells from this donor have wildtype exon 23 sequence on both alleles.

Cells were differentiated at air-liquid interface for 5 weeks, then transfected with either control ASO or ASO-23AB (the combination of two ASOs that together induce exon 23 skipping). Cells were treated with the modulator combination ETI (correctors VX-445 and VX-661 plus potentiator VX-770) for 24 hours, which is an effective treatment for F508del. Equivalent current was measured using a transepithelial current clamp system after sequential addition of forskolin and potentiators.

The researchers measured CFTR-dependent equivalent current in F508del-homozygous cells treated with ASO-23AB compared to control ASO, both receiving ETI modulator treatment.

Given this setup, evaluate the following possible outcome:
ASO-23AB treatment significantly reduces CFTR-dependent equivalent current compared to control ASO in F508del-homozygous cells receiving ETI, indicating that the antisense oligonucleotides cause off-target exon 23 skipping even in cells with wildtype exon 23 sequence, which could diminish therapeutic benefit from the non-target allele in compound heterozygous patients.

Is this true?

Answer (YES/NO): NO